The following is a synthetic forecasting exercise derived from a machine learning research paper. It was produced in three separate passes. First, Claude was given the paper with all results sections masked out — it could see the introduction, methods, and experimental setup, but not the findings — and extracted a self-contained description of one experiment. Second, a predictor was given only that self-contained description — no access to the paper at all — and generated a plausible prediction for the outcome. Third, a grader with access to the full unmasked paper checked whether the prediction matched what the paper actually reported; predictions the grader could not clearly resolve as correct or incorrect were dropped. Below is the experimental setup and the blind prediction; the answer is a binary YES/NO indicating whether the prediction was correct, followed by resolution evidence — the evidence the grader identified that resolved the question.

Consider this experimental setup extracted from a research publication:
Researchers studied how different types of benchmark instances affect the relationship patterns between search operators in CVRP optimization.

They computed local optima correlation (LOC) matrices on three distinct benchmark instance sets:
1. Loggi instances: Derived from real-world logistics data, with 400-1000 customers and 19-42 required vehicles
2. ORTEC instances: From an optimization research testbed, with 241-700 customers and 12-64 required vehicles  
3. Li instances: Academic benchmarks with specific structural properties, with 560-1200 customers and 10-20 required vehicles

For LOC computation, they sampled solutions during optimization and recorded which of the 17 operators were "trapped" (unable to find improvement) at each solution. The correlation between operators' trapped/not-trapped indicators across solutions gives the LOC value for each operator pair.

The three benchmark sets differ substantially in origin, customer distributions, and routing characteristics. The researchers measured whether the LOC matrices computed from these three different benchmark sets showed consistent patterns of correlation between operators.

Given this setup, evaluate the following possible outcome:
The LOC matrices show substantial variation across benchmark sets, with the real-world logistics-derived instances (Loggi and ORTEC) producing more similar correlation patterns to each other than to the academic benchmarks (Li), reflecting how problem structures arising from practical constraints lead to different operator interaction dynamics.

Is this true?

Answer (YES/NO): NO